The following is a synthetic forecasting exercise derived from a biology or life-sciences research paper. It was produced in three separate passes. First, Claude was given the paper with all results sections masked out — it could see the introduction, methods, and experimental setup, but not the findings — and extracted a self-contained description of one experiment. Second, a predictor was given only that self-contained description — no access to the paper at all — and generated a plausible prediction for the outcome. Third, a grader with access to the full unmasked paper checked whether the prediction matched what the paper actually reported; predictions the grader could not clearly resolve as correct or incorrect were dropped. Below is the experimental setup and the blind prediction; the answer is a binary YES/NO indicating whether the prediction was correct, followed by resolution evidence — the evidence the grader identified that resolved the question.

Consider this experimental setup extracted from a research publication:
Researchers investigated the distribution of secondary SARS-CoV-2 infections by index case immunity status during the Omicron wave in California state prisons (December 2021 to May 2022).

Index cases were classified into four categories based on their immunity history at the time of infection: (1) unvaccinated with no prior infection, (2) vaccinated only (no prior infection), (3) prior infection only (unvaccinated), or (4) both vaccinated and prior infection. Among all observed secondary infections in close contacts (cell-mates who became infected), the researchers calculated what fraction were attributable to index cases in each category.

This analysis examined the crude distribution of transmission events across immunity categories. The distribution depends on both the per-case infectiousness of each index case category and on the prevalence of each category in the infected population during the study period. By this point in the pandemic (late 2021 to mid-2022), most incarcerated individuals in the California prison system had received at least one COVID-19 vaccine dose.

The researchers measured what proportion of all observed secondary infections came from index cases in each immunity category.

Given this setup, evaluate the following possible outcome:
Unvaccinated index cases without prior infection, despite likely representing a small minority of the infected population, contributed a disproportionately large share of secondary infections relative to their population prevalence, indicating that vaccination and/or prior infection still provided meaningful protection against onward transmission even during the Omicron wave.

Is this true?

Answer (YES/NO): YES